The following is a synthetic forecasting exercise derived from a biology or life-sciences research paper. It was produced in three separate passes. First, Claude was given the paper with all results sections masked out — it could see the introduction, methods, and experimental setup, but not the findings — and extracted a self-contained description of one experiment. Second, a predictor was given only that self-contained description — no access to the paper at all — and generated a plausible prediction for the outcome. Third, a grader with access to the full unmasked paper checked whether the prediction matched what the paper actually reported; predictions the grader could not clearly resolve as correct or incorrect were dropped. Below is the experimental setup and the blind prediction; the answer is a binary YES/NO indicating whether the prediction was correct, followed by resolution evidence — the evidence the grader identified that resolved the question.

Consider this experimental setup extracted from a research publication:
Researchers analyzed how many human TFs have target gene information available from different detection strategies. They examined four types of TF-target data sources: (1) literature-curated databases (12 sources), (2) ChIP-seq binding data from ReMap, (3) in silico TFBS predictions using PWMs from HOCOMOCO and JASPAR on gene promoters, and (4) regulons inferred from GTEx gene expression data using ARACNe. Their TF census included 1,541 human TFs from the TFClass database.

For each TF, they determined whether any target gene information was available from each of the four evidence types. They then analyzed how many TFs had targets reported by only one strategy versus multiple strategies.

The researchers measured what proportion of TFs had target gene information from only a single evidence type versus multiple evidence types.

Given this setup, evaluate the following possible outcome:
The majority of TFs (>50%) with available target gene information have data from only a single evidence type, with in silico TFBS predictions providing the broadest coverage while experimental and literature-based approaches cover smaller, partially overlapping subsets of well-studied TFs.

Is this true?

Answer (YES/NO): NO